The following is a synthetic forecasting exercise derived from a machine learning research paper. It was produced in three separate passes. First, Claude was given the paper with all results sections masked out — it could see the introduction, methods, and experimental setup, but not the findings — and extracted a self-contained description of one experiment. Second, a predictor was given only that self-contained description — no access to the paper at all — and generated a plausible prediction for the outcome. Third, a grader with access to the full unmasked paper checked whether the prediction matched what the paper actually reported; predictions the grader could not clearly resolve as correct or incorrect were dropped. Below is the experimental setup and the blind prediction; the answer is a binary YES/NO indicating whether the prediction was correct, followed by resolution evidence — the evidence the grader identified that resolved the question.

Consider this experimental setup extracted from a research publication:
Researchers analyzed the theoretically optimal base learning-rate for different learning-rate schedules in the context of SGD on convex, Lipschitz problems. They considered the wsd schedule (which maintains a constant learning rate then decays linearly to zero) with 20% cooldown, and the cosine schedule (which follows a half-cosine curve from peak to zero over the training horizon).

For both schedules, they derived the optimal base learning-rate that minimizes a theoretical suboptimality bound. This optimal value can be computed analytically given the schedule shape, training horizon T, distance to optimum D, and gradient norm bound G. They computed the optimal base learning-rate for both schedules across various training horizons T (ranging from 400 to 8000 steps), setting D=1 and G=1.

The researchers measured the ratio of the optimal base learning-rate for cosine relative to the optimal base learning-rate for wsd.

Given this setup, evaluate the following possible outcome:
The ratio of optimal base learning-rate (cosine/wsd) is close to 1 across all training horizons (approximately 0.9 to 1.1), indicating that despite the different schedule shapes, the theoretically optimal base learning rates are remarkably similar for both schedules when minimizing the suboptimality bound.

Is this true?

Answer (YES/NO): NO